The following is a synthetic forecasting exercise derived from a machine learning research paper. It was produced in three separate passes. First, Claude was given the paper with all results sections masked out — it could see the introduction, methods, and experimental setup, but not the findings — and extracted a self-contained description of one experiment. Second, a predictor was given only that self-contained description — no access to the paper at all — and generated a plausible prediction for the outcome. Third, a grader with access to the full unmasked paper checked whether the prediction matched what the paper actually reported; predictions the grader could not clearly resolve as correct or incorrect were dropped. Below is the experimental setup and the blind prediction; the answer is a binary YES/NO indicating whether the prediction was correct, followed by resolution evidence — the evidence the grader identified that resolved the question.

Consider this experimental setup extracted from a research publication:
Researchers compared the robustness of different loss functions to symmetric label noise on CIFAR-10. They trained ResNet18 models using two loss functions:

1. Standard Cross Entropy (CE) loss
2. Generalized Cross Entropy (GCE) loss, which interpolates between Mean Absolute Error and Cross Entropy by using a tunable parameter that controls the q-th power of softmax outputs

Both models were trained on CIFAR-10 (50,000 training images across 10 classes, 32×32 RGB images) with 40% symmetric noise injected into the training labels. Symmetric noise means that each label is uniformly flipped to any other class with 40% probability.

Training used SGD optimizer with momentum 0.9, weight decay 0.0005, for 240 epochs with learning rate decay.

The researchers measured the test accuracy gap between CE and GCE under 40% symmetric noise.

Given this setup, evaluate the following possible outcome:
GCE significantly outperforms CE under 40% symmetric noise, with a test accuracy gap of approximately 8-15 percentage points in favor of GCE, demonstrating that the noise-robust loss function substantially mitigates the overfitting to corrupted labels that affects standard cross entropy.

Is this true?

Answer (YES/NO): NO